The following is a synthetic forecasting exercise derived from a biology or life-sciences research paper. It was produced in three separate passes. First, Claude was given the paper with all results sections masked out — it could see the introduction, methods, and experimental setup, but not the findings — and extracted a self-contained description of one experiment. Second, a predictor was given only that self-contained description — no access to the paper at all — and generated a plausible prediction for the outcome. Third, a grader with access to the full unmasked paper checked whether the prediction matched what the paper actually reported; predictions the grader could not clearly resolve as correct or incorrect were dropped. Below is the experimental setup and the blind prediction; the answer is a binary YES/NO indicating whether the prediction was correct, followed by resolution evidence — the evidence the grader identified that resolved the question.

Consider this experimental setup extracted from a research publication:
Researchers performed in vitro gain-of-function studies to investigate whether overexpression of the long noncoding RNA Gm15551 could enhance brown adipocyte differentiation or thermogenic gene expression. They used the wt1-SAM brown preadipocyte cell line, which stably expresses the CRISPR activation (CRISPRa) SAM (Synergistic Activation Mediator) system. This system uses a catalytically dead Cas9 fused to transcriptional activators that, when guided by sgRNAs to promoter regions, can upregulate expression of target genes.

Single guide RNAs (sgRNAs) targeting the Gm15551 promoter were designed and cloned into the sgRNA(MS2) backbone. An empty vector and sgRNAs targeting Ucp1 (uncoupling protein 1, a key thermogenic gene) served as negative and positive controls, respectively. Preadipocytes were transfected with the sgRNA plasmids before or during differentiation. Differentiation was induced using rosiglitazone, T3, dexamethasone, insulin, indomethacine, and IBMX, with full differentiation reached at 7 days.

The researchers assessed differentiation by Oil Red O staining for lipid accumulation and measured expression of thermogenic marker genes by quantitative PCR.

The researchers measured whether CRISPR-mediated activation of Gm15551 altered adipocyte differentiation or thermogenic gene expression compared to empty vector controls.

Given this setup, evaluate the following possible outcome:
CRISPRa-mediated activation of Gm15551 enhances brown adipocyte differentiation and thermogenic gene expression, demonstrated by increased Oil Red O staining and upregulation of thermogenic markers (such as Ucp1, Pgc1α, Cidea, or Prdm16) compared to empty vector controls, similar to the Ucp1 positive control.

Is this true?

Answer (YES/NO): NO